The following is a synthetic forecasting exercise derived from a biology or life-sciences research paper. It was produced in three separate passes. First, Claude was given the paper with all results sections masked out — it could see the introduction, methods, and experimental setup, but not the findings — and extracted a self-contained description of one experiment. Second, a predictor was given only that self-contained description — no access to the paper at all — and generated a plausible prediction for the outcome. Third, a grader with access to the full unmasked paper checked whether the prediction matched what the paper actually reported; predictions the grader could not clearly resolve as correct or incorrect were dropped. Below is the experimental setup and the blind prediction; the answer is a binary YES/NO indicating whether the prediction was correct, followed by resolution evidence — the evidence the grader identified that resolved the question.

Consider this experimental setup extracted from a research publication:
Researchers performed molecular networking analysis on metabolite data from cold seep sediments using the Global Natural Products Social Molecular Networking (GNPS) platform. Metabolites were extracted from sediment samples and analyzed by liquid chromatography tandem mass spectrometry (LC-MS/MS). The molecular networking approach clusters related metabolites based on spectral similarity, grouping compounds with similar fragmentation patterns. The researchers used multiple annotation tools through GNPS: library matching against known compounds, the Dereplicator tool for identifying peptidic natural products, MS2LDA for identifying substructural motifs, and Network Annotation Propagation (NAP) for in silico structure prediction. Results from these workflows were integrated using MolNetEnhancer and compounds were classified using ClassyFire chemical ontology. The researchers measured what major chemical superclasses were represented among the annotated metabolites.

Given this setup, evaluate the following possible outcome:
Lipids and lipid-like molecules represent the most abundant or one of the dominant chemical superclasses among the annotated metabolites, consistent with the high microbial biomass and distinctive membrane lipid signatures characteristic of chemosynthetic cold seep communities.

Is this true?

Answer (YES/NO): NO